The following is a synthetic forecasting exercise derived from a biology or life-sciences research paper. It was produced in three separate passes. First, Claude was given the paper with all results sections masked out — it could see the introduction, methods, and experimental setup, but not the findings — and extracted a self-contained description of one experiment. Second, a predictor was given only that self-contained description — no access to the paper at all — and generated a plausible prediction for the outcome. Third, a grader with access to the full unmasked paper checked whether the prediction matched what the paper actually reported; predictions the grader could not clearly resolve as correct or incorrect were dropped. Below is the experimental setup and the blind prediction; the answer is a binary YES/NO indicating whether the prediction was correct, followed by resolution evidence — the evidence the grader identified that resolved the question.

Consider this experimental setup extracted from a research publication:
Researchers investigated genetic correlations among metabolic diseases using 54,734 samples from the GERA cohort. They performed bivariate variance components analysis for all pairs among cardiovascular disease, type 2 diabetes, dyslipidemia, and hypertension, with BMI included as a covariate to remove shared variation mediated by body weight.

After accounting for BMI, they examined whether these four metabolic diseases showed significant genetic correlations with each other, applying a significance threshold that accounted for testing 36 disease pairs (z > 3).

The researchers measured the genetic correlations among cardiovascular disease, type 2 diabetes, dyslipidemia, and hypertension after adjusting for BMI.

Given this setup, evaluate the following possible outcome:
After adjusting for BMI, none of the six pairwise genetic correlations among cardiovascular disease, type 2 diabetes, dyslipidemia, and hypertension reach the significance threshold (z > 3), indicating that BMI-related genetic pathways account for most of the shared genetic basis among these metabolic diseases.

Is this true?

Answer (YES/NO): NO